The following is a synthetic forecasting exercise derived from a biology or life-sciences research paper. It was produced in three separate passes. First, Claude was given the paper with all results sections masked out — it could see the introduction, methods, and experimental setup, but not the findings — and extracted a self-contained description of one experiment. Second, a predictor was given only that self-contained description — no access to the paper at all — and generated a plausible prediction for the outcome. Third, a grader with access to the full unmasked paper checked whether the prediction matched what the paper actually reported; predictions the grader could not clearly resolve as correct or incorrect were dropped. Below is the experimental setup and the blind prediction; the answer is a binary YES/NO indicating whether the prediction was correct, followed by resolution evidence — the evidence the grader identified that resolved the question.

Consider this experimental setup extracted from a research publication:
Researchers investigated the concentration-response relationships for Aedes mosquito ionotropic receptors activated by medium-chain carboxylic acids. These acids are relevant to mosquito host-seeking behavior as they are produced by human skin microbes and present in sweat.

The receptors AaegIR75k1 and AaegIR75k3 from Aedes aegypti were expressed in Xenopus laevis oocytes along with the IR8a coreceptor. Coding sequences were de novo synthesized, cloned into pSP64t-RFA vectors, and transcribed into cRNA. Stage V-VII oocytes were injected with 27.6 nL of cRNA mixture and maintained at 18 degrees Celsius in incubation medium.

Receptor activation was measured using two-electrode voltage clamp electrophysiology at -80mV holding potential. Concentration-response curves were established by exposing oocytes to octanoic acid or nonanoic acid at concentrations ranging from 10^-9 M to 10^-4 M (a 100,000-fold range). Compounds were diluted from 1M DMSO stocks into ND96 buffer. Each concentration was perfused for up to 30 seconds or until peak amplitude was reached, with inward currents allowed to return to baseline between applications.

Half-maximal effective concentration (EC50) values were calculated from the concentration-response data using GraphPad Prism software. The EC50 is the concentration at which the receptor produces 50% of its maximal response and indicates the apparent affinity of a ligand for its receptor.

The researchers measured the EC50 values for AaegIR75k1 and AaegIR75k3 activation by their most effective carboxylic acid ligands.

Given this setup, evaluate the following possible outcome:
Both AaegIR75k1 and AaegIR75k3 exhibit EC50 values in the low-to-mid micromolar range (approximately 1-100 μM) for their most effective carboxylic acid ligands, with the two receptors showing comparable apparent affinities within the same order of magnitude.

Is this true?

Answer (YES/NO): YES